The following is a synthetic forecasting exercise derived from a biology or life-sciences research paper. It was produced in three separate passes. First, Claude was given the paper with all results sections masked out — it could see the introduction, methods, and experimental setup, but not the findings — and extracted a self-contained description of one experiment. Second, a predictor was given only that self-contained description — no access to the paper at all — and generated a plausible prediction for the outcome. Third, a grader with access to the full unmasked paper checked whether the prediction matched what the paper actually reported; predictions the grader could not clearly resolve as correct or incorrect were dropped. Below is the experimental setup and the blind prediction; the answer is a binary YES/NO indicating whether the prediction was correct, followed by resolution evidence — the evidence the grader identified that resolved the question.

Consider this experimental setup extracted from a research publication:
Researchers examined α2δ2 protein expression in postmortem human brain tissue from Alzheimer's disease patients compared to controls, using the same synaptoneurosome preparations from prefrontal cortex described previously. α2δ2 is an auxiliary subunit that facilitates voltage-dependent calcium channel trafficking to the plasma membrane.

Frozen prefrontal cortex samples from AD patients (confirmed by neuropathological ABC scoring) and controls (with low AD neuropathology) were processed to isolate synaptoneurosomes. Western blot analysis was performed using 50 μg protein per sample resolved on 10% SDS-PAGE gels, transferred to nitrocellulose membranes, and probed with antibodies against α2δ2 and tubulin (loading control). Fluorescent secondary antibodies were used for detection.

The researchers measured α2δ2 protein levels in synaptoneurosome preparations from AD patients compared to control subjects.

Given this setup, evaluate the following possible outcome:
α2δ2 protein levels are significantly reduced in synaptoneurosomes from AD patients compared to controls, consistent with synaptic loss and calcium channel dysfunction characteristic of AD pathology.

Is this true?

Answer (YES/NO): YES